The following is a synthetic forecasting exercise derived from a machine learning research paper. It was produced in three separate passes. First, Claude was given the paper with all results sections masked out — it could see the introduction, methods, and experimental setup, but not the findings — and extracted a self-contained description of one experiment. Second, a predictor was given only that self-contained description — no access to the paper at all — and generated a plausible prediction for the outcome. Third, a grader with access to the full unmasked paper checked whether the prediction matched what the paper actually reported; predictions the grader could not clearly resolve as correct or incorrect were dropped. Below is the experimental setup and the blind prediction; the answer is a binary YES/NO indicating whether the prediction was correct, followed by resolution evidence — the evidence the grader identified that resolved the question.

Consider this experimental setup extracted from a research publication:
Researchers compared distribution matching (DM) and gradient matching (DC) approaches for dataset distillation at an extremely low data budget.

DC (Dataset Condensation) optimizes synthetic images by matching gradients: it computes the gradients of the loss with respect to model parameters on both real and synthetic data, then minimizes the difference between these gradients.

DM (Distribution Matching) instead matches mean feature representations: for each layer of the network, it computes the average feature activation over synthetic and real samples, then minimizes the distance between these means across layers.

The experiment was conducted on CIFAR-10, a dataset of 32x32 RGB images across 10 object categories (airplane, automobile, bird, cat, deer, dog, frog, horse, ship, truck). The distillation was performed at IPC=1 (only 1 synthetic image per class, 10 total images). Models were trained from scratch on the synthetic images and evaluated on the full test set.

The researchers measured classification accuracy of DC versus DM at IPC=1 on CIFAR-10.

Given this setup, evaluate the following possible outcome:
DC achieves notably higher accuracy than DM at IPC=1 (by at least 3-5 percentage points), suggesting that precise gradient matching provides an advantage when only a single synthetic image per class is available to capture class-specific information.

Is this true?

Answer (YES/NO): NO